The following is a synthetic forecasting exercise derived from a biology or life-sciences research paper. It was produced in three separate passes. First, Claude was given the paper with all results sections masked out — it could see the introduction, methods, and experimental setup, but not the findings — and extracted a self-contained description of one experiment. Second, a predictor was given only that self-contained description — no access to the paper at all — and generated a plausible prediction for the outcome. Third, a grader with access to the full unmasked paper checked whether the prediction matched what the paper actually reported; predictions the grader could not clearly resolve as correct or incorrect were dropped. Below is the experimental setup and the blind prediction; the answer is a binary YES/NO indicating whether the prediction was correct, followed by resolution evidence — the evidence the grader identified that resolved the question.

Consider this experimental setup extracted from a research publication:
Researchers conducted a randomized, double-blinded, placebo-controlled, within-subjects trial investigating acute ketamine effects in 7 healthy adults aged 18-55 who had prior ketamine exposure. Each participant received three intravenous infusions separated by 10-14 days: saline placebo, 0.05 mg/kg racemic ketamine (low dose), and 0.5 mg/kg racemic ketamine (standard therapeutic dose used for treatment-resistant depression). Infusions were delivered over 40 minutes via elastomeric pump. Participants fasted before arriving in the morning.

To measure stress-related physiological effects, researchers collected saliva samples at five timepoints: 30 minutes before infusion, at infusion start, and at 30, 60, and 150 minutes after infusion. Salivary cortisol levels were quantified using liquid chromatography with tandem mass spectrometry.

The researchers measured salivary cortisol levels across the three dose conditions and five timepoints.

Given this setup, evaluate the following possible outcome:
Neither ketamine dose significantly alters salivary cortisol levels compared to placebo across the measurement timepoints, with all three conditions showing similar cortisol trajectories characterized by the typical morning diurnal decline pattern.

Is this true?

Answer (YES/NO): NO